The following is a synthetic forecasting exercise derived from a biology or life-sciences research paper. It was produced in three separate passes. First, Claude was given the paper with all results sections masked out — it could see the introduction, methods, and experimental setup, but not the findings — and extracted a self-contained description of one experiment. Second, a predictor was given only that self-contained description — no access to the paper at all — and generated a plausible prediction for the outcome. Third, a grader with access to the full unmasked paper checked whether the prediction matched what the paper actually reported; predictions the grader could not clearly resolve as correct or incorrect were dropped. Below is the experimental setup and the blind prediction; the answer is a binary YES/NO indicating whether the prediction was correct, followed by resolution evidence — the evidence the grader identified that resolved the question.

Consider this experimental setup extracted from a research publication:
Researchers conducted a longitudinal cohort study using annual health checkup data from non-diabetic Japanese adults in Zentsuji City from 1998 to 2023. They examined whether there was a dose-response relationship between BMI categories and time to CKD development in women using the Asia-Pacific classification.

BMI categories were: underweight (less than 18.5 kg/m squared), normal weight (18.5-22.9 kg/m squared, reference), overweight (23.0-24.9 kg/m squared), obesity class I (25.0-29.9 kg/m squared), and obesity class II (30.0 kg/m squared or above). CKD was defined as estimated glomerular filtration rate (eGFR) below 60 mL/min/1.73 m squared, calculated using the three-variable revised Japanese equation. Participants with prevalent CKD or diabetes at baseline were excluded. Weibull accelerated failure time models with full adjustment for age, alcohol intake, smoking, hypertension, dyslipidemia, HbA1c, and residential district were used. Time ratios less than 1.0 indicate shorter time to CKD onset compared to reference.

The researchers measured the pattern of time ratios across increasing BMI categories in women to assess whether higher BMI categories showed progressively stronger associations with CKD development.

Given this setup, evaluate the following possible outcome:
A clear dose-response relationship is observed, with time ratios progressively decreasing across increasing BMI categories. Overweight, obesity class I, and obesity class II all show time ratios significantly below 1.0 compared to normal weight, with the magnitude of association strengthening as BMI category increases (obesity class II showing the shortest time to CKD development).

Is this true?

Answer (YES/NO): NO